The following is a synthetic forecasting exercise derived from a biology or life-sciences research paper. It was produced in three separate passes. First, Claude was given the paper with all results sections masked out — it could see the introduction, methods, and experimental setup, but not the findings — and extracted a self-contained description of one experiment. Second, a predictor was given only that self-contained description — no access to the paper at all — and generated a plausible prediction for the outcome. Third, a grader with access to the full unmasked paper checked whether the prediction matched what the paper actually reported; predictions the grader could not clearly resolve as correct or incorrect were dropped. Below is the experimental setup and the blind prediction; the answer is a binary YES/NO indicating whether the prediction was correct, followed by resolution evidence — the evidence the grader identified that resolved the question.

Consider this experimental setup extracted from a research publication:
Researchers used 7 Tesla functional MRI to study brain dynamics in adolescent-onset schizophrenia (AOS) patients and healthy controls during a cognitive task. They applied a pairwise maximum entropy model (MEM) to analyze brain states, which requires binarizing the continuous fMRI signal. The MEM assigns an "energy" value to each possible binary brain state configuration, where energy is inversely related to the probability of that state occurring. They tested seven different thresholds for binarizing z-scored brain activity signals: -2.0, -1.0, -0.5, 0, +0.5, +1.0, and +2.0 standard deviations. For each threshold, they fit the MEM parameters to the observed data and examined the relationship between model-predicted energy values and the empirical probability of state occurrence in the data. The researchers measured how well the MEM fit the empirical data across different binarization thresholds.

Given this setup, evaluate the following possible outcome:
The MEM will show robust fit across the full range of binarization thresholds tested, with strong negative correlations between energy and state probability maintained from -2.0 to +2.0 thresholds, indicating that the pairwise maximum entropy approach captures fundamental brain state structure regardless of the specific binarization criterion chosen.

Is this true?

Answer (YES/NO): NO